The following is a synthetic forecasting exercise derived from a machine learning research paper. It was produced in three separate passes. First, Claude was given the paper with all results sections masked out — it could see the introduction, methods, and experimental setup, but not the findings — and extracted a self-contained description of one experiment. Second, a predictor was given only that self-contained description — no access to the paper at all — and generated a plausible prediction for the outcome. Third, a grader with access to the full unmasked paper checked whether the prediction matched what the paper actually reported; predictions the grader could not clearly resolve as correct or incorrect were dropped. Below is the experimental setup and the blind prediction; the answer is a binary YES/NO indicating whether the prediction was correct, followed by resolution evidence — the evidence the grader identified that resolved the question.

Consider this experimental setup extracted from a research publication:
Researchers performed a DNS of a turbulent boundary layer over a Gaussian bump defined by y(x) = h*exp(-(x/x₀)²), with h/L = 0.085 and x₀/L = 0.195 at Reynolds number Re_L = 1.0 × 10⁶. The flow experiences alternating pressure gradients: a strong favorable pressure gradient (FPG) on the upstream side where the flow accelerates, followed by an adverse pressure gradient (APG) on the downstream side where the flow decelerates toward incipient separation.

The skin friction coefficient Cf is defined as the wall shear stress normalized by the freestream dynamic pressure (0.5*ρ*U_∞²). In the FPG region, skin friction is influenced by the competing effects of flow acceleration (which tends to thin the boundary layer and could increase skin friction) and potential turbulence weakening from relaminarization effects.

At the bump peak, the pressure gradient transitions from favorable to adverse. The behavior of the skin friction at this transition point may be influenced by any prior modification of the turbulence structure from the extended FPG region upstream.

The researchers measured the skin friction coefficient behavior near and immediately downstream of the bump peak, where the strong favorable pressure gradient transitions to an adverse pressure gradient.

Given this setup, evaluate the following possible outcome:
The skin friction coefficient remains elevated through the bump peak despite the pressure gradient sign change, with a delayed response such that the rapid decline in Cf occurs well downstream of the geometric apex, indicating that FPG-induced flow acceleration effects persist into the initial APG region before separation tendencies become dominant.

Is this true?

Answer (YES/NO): NO